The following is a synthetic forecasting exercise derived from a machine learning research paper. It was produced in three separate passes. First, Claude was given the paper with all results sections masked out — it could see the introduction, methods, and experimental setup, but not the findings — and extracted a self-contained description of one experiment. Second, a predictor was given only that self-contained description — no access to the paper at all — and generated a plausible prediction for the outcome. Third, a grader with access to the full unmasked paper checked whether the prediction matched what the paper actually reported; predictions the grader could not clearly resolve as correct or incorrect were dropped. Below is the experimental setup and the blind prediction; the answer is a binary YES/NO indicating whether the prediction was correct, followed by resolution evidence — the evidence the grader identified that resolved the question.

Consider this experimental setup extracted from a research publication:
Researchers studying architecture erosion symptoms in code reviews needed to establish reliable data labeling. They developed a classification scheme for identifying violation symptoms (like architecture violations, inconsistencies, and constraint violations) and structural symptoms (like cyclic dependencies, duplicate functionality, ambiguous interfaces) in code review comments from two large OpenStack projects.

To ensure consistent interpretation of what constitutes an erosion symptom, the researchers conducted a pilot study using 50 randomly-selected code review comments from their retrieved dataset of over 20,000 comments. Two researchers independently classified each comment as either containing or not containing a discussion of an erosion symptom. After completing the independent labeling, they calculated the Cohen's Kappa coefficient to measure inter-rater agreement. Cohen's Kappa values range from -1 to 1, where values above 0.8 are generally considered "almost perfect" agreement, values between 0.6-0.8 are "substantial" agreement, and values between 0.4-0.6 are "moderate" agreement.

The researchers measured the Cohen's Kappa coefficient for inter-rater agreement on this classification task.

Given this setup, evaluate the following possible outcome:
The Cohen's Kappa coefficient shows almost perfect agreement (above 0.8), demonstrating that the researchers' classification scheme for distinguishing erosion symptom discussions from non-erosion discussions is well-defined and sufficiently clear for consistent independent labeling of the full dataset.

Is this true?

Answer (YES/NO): YES